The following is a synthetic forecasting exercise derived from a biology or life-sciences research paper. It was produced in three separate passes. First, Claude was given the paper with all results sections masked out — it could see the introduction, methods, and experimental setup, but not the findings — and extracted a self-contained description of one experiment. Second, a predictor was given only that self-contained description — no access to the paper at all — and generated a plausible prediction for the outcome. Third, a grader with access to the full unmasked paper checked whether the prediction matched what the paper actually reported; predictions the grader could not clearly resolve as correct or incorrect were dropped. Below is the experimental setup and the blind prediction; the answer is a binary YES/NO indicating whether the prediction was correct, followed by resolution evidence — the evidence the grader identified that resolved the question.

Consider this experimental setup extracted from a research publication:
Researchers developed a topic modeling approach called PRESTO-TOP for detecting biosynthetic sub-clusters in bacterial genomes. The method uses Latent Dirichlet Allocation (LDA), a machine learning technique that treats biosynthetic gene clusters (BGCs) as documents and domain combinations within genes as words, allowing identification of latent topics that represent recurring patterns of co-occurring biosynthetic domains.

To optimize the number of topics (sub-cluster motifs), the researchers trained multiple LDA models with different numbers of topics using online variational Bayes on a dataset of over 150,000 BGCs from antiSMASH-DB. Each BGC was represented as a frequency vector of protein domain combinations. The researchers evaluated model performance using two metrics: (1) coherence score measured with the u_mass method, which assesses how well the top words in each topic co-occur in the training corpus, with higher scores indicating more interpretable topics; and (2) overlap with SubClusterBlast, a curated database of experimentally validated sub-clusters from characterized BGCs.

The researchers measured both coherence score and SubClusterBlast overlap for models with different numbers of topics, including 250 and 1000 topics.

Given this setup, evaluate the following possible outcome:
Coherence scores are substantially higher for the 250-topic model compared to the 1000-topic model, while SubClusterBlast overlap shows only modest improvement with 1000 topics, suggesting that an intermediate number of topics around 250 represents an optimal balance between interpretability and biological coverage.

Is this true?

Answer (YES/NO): NO